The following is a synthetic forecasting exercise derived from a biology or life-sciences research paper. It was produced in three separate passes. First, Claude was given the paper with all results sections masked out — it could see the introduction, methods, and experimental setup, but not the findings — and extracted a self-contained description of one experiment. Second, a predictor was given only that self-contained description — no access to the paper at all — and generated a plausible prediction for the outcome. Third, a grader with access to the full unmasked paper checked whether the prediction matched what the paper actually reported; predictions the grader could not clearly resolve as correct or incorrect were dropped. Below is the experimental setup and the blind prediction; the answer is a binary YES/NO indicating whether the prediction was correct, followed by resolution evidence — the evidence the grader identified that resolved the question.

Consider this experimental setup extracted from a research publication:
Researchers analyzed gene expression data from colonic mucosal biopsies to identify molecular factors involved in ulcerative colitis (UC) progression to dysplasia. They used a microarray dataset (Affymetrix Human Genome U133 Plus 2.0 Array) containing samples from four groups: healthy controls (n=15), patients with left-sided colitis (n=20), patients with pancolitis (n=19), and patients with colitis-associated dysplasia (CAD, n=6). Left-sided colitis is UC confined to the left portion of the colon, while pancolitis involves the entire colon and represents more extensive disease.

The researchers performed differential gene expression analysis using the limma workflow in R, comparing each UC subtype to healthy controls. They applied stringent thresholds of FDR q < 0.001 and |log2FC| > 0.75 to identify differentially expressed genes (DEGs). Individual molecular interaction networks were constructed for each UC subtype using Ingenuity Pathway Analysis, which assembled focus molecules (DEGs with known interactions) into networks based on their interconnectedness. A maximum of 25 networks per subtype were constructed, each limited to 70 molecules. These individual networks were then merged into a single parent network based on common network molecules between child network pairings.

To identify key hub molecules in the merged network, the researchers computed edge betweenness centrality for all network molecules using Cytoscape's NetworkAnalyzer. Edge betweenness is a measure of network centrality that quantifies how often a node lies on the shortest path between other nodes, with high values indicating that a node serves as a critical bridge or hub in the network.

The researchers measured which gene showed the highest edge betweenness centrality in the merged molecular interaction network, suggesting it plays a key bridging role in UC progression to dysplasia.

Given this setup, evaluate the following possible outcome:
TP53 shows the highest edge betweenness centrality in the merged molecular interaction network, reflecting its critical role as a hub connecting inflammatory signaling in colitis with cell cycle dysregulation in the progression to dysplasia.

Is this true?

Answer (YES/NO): NO